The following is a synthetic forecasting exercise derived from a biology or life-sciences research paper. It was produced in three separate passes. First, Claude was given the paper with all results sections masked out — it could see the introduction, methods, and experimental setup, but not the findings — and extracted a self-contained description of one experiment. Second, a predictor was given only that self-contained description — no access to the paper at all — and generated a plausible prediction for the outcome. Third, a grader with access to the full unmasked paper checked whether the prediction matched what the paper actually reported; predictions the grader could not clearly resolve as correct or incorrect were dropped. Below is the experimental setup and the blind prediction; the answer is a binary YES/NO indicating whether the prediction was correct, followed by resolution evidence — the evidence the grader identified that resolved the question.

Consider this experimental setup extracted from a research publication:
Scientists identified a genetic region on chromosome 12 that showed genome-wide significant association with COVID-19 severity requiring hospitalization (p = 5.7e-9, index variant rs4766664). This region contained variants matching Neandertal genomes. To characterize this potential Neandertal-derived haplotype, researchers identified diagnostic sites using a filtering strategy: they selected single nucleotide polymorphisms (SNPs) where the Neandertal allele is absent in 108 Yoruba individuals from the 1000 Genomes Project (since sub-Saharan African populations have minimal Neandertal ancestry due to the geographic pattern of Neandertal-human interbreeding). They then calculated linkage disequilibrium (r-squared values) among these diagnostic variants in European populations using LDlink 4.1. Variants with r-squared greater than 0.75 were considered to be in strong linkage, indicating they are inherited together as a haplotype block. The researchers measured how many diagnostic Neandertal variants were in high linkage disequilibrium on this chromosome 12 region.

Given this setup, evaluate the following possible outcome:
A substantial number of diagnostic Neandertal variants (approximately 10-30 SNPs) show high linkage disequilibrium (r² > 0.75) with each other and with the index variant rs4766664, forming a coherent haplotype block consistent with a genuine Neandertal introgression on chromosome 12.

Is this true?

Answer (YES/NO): NO